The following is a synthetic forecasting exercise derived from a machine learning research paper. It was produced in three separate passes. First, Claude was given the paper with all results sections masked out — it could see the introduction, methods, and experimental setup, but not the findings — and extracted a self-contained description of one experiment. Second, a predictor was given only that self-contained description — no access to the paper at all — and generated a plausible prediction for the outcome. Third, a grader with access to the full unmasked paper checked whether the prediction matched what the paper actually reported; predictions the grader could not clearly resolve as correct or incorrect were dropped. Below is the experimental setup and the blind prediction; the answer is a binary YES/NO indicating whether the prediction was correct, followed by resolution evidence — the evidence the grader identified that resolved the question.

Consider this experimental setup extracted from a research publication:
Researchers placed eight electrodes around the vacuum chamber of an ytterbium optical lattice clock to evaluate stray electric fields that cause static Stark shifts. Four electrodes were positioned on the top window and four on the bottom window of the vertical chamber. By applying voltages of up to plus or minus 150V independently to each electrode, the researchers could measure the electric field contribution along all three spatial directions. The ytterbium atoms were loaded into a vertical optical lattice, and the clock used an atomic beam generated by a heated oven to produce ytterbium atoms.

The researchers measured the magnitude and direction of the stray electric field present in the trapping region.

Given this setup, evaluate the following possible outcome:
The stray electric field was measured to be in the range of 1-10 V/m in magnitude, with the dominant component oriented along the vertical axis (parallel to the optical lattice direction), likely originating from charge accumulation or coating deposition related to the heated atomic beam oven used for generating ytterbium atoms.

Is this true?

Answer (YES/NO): NO